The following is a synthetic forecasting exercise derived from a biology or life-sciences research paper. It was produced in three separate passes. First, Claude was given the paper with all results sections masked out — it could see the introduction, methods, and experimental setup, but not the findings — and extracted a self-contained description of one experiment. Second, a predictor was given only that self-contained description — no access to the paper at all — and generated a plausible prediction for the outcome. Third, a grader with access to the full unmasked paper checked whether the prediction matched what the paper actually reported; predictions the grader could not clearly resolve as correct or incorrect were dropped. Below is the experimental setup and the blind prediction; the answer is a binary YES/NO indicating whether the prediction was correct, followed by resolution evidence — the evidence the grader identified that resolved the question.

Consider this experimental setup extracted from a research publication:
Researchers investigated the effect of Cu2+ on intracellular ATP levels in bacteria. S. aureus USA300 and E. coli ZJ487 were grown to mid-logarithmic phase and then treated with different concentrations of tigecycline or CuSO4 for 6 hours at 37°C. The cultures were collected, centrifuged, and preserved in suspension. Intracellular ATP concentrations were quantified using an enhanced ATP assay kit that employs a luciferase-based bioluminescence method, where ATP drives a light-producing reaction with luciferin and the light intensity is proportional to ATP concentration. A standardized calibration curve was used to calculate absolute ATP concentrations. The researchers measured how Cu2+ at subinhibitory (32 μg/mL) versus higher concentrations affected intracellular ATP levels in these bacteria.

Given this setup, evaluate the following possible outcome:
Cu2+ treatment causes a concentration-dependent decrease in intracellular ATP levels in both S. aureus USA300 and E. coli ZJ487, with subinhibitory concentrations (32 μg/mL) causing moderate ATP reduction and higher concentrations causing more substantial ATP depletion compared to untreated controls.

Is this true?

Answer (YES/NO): NO